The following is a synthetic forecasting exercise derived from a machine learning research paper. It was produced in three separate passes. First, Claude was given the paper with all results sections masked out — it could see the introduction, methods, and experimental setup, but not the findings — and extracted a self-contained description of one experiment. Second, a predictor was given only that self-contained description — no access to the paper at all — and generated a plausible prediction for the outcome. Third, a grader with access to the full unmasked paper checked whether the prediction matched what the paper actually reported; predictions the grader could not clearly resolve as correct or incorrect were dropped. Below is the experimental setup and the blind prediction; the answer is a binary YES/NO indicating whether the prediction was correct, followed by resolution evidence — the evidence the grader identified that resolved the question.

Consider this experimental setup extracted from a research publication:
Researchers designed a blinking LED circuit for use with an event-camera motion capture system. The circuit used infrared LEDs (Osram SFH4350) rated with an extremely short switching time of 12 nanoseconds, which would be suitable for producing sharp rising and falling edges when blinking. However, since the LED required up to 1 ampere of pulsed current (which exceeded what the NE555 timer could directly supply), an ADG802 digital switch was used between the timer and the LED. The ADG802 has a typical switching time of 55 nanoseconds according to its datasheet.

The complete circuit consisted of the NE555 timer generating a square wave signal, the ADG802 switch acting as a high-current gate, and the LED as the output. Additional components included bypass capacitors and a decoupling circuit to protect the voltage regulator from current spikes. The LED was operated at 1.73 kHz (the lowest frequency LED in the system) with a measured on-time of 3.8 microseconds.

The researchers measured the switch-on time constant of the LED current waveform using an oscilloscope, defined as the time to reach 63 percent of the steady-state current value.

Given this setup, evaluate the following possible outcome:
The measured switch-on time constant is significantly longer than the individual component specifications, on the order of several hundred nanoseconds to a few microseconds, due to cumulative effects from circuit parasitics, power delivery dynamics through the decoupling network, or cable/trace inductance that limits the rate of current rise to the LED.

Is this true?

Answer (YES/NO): NO